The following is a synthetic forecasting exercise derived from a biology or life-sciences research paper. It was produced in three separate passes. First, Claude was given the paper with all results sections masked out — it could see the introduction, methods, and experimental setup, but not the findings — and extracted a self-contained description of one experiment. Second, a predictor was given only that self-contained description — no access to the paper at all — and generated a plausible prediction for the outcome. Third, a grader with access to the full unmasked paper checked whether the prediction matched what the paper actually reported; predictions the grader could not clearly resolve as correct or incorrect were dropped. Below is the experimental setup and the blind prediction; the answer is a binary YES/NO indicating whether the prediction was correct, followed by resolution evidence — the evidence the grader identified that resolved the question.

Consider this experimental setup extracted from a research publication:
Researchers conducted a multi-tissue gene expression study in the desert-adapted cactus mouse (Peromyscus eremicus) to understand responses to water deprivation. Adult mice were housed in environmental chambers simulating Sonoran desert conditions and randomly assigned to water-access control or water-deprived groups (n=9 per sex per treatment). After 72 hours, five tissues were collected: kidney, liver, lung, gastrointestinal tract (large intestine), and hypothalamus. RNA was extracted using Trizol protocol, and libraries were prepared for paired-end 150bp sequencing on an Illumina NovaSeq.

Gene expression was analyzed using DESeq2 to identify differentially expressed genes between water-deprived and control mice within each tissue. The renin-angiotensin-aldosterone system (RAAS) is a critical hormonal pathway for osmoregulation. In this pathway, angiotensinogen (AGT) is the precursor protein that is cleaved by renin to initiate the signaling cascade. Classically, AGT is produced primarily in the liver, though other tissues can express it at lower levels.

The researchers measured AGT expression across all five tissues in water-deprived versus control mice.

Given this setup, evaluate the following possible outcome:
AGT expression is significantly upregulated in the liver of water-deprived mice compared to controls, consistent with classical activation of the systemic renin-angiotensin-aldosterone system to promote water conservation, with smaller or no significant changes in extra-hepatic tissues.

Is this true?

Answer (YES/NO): NO